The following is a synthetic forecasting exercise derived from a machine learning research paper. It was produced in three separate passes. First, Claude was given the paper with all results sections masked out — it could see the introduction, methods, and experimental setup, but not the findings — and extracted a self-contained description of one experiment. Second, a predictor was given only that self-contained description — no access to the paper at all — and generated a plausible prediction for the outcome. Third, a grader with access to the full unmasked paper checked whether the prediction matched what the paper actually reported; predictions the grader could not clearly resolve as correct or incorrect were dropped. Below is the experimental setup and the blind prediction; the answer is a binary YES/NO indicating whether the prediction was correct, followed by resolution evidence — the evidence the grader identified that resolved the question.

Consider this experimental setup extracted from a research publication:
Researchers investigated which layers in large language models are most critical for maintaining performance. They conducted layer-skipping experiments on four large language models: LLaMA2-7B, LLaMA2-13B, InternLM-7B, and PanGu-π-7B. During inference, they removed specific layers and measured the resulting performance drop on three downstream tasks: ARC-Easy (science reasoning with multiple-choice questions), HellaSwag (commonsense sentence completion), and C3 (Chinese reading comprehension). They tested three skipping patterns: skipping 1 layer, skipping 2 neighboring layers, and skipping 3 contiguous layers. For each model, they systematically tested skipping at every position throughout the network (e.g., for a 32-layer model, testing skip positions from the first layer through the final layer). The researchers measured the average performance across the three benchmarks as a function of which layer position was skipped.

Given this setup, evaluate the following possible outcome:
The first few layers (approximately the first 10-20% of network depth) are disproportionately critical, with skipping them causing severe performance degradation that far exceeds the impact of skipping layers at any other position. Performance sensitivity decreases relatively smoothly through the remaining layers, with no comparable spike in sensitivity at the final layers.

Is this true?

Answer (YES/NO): NO